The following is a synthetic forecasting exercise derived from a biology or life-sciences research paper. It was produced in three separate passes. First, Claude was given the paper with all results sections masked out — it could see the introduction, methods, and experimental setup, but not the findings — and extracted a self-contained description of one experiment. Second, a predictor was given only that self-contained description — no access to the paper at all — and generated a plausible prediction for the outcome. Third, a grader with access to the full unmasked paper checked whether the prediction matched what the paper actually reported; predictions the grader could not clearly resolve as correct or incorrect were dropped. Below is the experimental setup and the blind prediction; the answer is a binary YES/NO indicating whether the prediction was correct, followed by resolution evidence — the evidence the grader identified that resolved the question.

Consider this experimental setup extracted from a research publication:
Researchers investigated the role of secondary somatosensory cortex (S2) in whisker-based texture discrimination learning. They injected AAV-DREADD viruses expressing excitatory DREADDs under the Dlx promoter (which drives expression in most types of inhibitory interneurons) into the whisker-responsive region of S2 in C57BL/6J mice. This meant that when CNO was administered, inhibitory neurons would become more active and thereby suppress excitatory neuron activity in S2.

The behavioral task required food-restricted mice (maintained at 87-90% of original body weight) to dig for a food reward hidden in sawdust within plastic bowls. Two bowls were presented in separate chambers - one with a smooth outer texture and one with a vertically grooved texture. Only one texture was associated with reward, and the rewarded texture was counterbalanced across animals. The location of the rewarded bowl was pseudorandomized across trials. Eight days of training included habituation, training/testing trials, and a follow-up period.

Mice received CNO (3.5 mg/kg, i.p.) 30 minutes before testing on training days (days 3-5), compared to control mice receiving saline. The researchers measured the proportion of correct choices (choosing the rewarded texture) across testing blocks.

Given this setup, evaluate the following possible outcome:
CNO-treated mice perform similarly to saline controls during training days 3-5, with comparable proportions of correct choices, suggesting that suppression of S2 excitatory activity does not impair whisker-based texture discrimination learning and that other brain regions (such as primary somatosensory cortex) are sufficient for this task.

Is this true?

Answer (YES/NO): NO